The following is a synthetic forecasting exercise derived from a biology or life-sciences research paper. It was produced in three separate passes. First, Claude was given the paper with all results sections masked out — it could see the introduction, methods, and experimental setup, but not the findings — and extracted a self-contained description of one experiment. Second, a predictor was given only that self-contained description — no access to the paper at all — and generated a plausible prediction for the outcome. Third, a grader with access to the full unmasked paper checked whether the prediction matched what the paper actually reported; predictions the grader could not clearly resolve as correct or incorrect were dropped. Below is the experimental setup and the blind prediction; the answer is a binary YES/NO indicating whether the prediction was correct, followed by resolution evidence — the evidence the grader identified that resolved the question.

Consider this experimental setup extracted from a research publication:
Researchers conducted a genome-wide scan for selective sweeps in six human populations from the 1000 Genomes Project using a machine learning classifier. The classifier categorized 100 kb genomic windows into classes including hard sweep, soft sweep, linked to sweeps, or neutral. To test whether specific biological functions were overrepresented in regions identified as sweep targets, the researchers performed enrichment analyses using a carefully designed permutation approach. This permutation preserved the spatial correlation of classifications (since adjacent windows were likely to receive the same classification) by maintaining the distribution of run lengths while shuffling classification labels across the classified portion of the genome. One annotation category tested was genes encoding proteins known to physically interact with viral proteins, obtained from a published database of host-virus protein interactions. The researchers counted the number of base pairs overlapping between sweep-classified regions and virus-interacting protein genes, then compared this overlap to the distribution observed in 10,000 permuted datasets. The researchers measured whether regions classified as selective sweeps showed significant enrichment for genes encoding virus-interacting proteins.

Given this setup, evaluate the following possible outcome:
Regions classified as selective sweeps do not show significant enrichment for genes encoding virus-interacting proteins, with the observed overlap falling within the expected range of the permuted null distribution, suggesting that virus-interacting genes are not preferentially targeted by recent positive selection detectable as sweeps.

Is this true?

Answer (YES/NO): NO